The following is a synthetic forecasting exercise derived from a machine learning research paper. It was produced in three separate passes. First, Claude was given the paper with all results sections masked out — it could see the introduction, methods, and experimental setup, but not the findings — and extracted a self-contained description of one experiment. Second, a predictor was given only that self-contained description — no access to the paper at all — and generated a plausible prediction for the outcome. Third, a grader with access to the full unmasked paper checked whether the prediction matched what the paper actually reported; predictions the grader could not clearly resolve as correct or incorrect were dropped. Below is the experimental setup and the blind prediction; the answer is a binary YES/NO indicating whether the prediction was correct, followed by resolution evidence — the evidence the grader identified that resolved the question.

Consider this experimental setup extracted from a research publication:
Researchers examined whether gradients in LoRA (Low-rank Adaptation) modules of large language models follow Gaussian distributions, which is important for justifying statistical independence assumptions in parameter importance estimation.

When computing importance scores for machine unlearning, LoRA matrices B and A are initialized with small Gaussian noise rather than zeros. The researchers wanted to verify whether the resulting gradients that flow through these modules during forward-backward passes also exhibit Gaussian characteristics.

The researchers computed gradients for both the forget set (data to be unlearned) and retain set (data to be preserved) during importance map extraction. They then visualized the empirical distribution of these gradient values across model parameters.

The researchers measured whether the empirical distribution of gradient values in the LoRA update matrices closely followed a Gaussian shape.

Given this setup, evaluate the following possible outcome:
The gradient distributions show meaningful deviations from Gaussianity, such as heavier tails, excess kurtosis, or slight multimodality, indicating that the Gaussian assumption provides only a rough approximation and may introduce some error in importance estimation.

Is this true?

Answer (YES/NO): NO